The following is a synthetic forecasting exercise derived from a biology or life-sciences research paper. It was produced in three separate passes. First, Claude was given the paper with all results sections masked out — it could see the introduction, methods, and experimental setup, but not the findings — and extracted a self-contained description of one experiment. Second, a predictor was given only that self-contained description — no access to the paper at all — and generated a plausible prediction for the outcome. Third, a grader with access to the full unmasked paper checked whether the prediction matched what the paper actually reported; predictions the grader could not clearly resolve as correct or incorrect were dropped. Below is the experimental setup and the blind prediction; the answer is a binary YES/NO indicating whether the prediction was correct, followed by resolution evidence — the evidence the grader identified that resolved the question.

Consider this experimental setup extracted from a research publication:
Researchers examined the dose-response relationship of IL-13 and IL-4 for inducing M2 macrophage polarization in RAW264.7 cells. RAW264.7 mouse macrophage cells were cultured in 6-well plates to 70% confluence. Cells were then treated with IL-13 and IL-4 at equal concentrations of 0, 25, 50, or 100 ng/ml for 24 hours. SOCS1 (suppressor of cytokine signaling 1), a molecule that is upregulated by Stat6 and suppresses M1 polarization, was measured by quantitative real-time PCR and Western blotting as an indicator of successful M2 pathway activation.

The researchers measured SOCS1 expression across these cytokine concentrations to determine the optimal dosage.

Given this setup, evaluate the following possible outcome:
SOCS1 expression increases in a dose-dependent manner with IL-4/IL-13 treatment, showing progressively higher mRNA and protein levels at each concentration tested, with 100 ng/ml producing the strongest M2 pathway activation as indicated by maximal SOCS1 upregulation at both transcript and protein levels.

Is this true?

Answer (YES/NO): NO